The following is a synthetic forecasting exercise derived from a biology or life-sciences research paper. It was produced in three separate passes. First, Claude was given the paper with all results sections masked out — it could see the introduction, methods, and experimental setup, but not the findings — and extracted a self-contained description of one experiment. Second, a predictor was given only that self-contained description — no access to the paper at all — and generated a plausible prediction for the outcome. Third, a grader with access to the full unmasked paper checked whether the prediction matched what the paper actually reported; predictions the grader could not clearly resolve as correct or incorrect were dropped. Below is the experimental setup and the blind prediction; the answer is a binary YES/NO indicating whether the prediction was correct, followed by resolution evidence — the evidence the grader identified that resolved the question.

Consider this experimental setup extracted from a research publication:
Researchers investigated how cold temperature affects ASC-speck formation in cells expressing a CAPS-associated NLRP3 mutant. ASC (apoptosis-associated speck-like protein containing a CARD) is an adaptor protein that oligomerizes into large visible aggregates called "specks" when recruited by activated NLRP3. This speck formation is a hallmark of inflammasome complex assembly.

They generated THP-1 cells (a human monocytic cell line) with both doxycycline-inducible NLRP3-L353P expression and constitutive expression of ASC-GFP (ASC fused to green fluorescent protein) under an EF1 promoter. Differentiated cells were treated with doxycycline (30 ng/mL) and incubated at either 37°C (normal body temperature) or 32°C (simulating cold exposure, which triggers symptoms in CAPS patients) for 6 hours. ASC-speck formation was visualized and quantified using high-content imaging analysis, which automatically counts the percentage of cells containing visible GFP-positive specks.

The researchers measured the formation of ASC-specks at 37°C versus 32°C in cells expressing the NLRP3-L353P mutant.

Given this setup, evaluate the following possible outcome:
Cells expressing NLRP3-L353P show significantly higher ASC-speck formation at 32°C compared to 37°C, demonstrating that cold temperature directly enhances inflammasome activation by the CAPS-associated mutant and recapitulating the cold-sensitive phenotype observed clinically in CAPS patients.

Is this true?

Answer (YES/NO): YES